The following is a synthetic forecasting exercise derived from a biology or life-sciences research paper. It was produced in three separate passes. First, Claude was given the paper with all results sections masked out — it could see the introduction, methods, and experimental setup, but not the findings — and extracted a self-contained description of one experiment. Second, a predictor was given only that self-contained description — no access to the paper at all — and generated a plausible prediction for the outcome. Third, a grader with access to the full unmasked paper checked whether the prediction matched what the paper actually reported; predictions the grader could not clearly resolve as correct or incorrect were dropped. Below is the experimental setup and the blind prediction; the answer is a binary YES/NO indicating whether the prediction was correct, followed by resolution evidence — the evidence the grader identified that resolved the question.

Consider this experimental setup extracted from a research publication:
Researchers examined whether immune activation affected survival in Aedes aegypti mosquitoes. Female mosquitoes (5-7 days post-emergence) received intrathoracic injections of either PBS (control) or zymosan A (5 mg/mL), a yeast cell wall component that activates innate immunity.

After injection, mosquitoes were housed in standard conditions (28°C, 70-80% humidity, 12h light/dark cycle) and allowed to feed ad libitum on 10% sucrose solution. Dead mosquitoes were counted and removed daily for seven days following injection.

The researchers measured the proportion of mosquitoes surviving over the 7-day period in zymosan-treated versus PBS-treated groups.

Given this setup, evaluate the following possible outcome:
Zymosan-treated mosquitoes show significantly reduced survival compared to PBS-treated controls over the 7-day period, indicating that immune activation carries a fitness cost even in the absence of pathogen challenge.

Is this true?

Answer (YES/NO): NO